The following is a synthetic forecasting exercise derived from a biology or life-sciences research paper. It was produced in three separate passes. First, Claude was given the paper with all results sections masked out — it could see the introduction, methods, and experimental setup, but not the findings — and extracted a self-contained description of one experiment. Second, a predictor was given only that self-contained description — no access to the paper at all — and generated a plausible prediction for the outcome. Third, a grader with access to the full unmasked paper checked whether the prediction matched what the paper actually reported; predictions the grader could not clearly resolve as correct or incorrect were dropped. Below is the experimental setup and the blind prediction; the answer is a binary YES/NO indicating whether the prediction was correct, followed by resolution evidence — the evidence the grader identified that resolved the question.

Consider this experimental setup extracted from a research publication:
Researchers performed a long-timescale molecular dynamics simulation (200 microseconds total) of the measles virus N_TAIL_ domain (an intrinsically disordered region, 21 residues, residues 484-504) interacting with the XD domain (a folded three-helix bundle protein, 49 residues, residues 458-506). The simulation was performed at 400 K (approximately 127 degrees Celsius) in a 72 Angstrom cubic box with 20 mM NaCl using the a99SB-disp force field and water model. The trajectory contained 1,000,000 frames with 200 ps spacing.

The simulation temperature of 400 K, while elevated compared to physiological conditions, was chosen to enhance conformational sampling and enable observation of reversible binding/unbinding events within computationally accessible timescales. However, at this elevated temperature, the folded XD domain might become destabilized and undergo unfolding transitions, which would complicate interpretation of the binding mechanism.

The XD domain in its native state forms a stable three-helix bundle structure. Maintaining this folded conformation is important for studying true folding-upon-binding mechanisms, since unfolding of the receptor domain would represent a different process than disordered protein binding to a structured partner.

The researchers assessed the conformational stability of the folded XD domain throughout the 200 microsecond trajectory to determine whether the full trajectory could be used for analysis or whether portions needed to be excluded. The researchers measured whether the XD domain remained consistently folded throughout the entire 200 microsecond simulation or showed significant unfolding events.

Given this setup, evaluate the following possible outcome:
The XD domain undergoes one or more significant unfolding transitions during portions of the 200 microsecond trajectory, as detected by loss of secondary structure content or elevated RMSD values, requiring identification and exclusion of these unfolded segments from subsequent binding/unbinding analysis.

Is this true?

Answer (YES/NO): YES